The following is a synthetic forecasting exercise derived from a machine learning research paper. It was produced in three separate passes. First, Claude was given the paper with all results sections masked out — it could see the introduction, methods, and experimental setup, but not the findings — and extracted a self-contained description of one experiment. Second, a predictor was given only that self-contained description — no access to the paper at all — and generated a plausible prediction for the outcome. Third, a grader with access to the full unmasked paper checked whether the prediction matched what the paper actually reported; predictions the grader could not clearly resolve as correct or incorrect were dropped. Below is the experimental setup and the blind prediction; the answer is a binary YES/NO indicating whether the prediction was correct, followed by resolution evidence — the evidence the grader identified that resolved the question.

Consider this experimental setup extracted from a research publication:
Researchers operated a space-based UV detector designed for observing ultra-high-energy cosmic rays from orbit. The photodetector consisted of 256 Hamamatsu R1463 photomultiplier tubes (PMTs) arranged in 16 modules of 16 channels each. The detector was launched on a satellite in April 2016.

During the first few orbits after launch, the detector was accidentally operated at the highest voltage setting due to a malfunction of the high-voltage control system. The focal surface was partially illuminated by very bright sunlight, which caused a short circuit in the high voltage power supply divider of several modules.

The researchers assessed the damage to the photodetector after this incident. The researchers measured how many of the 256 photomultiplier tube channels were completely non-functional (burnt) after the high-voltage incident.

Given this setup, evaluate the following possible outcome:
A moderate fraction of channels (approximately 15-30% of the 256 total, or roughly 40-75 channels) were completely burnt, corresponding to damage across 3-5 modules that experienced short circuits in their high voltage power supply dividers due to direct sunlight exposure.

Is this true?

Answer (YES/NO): NO